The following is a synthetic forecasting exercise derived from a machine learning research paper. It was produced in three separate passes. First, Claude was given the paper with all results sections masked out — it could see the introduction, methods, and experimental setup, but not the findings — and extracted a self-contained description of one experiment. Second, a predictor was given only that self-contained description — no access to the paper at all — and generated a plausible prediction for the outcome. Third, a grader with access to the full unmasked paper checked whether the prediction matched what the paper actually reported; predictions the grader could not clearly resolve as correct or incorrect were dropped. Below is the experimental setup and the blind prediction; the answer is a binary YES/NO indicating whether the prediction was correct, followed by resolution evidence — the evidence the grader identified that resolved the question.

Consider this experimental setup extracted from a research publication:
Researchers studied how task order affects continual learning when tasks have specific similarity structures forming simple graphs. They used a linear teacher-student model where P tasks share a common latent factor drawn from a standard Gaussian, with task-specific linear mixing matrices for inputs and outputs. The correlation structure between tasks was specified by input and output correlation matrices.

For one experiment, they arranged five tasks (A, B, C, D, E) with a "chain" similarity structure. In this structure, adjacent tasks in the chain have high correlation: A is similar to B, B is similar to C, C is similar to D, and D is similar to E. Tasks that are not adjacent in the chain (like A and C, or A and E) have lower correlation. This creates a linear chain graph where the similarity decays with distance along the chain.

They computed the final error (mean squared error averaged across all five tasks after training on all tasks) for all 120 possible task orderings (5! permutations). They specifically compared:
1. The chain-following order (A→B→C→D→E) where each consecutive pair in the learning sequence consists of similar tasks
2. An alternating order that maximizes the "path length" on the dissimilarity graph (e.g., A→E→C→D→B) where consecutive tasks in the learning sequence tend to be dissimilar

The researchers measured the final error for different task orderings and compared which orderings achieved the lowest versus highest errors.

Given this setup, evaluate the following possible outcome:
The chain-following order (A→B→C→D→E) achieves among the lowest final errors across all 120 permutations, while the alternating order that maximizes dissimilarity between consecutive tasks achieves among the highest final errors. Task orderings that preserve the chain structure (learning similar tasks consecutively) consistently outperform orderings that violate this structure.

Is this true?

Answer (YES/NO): NO